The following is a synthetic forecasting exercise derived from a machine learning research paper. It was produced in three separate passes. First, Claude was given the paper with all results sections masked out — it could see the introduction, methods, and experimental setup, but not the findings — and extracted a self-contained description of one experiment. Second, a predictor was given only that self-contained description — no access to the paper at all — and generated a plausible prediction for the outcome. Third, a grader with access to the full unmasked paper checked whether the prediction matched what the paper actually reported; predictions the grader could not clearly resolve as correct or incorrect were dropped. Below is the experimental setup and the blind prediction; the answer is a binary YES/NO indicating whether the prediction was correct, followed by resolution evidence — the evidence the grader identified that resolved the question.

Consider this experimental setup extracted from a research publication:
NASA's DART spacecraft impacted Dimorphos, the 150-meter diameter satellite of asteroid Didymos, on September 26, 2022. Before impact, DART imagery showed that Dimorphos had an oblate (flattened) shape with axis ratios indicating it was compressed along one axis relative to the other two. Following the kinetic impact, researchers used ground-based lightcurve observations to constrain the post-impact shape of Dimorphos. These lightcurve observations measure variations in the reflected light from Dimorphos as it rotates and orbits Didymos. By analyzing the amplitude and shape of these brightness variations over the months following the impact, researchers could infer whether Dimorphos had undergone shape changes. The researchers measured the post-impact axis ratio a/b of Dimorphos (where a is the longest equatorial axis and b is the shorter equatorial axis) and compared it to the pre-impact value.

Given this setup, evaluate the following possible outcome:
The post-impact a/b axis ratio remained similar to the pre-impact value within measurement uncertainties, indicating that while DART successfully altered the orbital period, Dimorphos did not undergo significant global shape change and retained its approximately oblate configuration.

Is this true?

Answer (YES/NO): NO